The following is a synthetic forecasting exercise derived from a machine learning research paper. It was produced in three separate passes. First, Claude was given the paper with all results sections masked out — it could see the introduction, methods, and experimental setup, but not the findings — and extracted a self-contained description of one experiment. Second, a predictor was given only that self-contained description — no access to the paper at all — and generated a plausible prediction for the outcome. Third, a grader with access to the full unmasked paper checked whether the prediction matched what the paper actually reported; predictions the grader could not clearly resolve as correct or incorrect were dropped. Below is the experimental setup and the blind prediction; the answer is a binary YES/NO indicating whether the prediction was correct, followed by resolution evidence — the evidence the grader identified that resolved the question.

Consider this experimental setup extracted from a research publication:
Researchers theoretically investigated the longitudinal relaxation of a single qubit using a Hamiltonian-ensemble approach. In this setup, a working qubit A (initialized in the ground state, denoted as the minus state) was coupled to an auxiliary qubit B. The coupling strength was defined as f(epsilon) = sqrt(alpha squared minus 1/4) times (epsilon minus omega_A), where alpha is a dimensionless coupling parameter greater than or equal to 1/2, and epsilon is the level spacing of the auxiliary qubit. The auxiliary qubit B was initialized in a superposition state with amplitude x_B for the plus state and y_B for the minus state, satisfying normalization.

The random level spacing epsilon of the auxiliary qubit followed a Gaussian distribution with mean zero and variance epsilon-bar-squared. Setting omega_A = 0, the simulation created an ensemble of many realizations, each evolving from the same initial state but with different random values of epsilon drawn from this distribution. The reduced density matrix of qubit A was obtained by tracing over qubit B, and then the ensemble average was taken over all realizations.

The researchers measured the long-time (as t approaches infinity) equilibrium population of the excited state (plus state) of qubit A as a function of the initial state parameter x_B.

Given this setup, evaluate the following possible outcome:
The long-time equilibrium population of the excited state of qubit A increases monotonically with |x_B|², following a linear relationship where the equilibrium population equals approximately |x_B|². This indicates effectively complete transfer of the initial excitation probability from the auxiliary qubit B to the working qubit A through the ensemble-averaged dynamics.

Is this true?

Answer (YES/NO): NO